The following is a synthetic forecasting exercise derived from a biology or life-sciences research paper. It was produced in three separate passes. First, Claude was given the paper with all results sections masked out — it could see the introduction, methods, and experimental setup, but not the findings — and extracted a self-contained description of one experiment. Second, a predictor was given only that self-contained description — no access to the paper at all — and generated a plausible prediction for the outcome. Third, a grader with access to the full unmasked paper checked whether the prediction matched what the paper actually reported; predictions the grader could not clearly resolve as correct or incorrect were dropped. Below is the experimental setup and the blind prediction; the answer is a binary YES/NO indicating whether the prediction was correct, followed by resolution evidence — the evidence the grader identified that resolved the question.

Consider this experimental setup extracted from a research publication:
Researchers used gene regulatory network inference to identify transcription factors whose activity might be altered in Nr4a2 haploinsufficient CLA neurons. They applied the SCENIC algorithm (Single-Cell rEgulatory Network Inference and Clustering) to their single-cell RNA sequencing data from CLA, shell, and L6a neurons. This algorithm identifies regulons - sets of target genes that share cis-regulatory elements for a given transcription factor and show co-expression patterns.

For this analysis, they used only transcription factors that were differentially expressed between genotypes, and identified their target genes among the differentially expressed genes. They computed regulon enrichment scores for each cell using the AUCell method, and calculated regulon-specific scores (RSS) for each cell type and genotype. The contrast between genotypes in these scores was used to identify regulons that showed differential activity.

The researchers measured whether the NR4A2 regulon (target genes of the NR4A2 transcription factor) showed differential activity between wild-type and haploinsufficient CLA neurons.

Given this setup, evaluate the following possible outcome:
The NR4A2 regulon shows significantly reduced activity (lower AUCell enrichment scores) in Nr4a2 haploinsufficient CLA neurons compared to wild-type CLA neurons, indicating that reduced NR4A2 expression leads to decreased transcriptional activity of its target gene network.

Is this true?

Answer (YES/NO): NO